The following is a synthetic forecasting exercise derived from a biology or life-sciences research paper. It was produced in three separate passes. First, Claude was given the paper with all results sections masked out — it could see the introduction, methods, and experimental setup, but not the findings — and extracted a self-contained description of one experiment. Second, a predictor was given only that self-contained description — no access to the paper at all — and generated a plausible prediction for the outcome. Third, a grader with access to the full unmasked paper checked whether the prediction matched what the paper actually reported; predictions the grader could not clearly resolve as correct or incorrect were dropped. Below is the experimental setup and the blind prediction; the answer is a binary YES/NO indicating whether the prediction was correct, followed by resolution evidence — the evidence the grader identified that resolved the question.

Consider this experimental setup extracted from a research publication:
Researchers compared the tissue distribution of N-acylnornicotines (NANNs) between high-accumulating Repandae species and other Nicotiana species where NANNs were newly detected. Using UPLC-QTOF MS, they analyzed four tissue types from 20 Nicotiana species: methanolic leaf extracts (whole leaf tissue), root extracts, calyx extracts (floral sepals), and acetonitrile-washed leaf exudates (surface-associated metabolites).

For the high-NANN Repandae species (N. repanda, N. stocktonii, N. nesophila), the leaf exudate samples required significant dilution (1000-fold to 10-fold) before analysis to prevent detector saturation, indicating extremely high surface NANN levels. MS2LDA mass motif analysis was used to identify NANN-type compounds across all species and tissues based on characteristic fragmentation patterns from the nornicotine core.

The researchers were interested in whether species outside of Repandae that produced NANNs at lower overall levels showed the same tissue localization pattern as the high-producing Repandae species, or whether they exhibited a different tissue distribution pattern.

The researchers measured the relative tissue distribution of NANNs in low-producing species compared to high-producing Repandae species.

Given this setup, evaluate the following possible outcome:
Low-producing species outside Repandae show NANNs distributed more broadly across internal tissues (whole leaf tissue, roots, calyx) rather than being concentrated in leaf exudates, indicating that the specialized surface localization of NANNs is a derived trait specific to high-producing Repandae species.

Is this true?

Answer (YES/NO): NO